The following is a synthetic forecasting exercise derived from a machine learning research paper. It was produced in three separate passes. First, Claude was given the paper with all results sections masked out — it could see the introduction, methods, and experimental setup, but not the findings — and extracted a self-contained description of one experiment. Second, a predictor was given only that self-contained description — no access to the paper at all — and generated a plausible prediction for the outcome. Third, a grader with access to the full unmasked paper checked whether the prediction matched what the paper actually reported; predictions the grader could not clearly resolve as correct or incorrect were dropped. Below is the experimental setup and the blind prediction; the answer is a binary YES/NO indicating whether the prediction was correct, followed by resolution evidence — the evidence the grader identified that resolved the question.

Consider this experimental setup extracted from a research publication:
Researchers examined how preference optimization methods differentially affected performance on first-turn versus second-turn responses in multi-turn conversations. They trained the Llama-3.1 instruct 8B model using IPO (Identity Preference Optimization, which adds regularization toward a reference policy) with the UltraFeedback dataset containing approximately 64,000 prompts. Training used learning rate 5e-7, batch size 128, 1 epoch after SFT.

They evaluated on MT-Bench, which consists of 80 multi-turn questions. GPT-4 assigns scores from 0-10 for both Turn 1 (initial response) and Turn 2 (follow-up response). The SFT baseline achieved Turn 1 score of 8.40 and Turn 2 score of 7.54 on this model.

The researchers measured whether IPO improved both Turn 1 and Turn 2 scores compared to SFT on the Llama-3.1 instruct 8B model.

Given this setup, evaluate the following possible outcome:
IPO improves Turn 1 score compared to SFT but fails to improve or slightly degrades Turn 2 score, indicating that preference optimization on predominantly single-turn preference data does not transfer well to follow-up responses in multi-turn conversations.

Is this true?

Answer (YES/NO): YES